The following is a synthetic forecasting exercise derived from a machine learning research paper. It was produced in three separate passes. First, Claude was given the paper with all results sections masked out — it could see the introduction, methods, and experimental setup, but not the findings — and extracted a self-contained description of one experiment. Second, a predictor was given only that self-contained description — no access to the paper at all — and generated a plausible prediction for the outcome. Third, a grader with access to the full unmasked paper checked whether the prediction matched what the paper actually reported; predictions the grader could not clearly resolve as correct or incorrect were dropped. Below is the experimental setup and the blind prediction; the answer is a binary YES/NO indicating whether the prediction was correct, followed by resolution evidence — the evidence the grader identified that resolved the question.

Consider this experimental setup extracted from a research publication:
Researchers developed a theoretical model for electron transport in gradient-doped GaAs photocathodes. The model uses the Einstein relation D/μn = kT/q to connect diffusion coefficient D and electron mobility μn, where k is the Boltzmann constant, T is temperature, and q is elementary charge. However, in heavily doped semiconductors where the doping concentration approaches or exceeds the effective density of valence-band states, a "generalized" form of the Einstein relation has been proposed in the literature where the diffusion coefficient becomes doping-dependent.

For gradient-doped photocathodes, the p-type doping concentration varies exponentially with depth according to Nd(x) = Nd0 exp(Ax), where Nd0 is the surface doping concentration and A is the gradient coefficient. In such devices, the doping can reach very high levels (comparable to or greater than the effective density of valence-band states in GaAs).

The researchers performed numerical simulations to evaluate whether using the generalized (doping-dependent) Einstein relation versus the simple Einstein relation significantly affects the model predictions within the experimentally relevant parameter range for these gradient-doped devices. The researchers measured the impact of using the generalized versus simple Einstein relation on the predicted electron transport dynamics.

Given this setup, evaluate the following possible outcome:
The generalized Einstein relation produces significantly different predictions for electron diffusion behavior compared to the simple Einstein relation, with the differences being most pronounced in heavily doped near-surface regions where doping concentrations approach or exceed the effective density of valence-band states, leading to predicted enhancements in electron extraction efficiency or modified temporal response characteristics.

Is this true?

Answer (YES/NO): NO